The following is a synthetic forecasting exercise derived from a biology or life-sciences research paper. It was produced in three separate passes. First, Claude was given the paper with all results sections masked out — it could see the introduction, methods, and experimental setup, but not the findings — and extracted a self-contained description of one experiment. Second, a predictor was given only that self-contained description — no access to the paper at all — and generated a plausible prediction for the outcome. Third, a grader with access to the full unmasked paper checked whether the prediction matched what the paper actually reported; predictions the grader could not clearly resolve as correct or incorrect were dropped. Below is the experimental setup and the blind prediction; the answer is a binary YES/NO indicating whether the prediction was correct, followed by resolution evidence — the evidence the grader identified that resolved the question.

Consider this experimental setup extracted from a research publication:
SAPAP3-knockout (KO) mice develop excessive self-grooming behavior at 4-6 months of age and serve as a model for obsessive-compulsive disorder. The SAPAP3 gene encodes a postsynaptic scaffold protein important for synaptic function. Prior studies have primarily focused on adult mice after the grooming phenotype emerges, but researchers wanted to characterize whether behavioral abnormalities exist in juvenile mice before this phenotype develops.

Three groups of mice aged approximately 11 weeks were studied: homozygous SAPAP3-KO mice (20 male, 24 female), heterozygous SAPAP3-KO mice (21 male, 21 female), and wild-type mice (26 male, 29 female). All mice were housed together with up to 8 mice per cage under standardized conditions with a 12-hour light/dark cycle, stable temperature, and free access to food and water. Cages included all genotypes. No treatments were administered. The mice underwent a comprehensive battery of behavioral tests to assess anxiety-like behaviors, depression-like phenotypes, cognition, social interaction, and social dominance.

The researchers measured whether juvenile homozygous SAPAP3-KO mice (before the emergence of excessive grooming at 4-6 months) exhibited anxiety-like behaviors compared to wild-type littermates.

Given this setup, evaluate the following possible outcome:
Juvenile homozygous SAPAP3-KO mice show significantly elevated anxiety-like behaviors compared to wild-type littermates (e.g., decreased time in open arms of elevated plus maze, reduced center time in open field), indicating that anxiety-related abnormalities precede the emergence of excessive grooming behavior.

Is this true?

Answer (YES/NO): YES